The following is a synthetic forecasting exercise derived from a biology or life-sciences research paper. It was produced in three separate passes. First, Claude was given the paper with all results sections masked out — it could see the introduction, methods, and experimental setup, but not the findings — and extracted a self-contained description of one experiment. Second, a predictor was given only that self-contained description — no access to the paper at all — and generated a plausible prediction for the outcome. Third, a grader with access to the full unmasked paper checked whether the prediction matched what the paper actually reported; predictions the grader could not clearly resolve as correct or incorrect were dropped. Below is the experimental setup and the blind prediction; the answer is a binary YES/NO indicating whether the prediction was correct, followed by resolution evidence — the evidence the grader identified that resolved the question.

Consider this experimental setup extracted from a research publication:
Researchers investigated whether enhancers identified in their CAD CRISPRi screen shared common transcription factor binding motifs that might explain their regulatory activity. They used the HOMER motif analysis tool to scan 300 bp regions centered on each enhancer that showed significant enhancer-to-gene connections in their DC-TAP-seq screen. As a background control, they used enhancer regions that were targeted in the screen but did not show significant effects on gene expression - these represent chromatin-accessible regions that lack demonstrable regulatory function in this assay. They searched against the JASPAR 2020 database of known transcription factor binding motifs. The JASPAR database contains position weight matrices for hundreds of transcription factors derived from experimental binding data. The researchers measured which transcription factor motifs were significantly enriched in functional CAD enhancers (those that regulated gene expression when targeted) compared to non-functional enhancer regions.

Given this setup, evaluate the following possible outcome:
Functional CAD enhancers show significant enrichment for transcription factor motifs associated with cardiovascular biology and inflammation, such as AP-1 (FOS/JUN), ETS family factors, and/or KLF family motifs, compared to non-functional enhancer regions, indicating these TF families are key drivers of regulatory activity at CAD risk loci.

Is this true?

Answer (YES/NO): NO